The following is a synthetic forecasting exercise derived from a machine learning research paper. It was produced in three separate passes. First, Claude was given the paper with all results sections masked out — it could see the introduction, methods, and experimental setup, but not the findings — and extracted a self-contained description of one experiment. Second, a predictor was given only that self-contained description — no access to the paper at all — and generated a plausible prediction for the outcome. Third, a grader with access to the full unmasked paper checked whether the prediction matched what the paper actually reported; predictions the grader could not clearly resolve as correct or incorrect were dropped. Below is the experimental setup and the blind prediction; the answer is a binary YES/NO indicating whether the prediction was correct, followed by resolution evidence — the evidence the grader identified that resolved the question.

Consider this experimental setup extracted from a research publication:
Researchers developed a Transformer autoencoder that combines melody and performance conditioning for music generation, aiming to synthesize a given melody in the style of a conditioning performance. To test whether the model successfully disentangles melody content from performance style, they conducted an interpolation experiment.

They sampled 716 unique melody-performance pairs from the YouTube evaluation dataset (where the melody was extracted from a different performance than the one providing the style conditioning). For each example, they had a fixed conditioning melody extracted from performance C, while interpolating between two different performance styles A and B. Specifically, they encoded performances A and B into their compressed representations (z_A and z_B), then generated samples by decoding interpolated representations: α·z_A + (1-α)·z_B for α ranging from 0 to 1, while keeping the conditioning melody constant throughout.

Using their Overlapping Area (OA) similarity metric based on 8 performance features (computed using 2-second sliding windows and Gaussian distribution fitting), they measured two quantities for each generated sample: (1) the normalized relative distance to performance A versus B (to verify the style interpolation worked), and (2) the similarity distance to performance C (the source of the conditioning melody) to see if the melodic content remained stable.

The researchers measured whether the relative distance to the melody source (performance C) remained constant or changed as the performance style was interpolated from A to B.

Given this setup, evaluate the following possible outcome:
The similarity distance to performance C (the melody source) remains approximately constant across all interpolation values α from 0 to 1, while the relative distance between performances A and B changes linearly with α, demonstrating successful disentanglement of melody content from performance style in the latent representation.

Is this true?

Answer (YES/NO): YES